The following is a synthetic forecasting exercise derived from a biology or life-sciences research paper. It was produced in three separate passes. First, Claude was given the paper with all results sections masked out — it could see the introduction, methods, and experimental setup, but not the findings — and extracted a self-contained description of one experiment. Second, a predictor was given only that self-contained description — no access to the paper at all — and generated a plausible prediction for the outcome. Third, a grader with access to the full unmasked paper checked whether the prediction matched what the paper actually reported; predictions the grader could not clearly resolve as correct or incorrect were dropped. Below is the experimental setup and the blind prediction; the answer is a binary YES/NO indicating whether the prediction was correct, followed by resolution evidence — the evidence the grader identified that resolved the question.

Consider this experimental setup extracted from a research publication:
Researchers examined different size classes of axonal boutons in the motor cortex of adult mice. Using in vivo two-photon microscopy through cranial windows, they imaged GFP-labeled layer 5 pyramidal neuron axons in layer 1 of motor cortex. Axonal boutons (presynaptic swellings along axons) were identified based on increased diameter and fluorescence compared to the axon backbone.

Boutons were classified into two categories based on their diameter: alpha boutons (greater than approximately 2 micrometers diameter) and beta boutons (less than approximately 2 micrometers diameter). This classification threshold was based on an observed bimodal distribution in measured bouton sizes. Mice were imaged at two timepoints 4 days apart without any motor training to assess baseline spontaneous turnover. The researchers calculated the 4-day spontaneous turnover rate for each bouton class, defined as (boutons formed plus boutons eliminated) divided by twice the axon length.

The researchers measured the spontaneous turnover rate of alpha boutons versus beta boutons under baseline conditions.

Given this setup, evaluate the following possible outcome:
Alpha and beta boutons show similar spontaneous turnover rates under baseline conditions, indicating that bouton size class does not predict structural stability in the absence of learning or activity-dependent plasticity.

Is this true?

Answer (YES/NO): NO